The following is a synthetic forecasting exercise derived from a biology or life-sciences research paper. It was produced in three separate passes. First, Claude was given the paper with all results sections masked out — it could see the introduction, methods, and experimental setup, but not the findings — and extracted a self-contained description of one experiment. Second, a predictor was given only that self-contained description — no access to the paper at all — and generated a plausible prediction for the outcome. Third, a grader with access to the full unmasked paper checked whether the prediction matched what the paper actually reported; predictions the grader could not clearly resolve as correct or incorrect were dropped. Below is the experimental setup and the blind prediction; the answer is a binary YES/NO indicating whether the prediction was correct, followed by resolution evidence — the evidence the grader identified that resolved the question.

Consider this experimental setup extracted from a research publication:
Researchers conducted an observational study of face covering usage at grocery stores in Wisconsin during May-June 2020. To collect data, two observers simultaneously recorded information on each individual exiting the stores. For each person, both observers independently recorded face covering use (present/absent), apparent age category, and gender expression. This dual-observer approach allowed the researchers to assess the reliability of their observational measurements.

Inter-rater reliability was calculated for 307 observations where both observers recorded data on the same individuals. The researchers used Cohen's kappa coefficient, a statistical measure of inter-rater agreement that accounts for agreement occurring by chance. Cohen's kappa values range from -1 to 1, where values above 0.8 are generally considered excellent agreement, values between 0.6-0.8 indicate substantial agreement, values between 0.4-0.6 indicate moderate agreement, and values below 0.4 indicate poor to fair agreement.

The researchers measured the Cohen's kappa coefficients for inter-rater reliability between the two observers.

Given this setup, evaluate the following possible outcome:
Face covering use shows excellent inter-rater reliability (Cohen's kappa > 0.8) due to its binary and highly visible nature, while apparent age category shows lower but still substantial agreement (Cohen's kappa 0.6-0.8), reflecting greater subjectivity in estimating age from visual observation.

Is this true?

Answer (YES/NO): YES